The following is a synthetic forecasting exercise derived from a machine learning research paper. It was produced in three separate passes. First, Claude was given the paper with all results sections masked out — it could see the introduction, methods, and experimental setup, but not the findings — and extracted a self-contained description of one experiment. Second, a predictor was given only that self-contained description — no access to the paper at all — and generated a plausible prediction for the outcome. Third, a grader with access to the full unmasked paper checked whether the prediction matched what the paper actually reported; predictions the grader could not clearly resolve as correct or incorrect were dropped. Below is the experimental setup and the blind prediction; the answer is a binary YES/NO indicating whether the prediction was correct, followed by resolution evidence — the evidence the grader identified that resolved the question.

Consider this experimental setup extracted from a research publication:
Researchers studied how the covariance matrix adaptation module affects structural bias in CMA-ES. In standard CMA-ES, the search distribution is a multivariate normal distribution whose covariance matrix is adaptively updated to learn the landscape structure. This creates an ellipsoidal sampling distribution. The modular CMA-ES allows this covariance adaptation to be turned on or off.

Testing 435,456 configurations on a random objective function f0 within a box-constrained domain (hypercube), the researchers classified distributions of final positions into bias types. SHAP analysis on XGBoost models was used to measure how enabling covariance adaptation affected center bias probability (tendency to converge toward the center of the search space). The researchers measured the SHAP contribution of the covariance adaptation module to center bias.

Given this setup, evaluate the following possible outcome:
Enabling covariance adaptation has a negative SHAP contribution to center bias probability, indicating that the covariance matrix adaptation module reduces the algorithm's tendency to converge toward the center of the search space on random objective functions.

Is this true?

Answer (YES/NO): NO